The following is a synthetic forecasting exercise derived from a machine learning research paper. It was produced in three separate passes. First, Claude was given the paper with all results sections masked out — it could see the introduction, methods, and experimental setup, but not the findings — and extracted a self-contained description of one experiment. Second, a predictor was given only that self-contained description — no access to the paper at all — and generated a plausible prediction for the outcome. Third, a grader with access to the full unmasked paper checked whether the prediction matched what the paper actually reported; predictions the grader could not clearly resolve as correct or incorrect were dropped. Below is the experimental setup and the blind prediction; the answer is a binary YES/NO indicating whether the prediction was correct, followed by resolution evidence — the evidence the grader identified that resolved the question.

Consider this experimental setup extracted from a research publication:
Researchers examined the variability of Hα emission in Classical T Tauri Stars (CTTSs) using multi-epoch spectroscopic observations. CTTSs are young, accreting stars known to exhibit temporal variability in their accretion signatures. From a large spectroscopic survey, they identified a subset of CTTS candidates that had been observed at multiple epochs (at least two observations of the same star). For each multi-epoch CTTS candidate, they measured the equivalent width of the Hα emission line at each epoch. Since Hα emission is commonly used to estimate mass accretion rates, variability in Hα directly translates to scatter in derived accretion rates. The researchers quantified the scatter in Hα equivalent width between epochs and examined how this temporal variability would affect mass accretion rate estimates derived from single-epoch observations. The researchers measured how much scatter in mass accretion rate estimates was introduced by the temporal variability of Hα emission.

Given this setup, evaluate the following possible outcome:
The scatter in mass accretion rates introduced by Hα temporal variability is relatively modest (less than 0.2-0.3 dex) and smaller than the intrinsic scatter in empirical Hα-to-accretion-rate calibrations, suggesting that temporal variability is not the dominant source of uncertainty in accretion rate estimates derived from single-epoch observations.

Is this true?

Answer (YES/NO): NO